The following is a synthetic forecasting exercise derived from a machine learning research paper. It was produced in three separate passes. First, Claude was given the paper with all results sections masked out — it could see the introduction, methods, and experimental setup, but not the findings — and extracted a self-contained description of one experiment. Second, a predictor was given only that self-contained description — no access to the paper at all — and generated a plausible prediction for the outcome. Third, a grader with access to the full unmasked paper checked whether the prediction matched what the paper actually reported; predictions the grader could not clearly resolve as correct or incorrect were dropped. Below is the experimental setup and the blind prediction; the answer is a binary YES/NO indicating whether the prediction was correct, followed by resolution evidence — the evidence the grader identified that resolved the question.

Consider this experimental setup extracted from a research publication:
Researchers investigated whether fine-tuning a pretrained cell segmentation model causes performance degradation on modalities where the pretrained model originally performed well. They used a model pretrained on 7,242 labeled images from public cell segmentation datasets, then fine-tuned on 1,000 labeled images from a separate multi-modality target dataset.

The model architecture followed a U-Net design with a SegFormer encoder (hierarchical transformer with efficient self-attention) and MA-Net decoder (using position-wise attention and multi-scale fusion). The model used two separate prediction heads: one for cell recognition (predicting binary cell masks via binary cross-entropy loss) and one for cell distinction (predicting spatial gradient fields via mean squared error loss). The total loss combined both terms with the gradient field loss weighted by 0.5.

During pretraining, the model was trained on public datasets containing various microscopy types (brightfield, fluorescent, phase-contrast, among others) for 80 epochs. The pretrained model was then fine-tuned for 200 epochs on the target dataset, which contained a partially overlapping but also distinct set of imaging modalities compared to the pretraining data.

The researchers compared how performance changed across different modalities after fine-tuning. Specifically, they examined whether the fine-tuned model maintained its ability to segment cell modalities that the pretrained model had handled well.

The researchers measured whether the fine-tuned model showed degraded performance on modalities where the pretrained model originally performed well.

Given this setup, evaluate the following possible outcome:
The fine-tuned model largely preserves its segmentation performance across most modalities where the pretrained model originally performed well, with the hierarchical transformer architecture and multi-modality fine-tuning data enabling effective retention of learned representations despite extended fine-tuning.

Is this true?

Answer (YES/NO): NO